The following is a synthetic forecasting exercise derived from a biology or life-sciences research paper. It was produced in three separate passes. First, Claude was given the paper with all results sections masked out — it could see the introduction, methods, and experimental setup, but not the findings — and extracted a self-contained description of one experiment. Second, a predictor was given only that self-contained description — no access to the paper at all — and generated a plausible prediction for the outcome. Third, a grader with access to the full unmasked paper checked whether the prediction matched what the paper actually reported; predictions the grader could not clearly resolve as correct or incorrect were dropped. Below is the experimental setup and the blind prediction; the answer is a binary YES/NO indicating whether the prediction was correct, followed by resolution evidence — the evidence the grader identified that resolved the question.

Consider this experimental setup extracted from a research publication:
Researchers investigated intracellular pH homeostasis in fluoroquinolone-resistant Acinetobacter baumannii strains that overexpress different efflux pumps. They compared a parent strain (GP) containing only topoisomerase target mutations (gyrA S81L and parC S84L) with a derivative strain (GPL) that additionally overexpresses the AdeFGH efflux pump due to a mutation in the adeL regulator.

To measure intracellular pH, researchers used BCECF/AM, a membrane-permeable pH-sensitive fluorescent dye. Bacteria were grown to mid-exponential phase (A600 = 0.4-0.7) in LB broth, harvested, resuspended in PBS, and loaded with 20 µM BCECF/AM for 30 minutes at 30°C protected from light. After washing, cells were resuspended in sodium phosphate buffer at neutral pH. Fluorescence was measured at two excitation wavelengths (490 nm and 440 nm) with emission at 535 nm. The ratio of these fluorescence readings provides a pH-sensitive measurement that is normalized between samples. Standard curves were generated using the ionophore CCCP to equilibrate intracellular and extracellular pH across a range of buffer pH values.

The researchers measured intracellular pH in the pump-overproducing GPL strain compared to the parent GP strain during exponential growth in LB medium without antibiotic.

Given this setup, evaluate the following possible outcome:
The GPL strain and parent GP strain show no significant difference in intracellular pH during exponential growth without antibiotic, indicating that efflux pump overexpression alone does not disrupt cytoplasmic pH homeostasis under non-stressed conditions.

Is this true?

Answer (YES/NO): YES